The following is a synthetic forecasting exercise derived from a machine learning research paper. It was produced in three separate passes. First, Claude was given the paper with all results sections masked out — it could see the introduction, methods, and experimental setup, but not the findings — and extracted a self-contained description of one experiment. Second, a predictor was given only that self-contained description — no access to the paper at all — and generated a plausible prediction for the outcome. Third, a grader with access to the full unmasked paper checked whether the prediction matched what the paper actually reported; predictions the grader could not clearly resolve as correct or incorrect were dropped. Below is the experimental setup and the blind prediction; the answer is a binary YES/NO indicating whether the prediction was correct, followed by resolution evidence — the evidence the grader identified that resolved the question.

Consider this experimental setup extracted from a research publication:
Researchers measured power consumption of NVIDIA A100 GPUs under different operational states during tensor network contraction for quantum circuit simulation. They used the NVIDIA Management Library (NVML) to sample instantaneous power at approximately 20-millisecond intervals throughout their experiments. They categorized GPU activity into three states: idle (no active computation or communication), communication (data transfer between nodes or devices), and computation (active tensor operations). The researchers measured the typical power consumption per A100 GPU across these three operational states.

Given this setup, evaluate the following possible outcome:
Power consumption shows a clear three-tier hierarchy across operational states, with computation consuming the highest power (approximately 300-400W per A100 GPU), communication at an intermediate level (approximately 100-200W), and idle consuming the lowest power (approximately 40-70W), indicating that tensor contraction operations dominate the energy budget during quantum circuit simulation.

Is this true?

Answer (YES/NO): NO